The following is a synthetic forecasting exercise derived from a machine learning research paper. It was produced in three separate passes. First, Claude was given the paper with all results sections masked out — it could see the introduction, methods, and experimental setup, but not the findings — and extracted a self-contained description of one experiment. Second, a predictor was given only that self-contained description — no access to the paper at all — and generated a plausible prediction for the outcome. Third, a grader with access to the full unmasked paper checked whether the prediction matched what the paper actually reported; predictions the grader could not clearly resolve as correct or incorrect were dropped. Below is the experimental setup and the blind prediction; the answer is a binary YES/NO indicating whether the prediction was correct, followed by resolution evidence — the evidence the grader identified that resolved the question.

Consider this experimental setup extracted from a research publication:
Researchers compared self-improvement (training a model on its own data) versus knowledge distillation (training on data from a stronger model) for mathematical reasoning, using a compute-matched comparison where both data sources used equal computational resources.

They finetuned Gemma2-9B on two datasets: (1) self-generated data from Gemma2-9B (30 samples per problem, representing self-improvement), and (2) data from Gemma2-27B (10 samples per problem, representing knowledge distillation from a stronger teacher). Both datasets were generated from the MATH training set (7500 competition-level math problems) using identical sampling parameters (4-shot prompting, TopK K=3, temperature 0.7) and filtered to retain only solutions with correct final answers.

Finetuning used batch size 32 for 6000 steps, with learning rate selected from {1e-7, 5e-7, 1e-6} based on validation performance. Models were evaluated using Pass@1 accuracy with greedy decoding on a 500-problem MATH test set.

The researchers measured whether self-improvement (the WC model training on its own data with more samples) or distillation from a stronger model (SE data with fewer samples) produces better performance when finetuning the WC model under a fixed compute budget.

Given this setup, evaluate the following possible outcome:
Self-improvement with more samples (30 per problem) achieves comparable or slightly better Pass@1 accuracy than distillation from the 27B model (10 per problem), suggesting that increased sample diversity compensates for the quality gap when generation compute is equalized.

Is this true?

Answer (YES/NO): YES